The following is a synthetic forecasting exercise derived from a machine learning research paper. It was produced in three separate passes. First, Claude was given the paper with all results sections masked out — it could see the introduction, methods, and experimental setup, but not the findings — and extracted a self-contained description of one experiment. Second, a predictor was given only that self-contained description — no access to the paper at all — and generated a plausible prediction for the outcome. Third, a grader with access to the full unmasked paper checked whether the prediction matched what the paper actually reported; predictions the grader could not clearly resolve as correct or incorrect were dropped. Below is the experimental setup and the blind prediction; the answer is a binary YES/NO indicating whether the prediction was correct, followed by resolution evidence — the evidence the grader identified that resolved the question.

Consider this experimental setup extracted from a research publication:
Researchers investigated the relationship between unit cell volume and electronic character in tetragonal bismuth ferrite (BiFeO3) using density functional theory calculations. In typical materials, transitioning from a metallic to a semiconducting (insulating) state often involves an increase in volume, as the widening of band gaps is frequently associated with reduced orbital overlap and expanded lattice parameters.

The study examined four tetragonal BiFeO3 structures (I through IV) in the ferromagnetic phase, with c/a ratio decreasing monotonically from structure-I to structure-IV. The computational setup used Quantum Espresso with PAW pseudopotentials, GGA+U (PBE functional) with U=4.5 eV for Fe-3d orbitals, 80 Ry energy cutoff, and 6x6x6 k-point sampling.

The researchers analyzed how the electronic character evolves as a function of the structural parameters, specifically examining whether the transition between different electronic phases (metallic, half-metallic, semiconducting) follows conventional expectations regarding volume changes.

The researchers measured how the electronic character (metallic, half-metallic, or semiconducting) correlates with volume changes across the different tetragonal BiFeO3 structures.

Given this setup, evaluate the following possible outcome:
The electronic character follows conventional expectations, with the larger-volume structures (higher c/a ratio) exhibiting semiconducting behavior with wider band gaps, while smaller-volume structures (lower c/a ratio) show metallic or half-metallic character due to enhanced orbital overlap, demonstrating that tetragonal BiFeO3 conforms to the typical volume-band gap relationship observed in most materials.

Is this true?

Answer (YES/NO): NO